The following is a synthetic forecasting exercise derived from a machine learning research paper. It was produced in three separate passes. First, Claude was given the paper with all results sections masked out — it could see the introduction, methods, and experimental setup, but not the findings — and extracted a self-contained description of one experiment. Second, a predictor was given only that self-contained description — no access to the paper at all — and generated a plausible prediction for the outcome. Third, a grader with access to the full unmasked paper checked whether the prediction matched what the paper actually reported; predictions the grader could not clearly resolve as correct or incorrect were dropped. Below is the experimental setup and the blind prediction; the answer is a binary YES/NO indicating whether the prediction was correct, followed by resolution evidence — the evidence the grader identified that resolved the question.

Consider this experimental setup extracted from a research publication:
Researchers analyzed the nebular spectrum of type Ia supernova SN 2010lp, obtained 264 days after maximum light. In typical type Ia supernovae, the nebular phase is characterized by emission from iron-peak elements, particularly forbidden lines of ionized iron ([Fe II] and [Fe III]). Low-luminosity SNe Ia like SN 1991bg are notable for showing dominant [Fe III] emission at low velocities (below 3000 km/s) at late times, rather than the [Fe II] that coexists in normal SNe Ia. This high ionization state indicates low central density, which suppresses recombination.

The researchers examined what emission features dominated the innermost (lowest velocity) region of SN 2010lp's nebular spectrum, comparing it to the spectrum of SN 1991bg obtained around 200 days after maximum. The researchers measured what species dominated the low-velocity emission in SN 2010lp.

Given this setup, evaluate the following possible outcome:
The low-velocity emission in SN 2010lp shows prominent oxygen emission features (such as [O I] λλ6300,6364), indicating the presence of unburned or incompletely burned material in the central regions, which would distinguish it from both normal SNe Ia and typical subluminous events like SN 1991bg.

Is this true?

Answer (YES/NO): YES